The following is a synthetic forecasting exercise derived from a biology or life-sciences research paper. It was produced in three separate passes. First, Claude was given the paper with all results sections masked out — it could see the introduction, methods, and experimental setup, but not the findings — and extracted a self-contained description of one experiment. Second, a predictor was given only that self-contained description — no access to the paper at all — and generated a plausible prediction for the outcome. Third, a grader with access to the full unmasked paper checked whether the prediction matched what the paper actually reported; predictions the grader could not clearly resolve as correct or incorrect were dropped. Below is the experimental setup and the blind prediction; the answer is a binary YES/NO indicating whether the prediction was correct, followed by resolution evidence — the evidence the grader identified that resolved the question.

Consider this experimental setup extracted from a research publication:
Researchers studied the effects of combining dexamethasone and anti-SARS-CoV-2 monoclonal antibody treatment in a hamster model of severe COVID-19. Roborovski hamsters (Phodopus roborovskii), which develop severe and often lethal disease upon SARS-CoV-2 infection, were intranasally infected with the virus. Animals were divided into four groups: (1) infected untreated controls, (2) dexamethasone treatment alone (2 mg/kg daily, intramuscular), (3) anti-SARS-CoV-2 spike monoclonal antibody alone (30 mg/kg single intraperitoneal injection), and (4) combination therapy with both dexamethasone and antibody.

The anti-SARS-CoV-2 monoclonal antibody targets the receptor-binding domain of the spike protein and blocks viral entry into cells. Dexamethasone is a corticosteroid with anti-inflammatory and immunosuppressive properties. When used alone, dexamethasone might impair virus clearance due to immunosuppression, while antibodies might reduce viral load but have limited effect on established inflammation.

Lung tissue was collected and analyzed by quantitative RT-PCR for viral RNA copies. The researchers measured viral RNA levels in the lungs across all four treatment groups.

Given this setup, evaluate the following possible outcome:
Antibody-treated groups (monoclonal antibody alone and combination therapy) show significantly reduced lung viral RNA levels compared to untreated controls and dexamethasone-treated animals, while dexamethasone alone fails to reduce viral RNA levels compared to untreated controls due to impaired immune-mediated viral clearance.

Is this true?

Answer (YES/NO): YES